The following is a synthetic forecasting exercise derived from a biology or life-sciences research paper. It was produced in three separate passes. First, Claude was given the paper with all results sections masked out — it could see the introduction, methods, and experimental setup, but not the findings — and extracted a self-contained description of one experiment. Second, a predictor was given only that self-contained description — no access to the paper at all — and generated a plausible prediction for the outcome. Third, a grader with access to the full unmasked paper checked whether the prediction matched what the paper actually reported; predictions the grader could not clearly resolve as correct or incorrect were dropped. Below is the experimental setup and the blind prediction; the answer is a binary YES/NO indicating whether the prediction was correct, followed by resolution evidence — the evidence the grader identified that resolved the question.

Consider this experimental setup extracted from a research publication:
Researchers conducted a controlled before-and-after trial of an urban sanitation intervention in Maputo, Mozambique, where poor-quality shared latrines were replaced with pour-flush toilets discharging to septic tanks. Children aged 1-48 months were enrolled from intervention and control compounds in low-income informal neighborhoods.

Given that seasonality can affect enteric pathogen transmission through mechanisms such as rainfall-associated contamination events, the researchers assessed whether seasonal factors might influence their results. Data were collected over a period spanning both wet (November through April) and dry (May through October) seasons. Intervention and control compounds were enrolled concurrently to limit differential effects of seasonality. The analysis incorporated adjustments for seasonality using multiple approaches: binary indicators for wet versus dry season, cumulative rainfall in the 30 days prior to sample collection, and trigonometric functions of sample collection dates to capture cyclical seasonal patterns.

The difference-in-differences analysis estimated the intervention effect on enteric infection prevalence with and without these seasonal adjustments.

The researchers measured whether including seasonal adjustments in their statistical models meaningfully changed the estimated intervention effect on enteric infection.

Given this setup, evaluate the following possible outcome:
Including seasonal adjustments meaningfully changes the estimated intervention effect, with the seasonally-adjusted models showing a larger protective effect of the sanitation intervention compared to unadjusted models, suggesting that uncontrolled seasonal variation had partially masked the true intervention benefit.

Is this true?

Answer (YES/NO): NO